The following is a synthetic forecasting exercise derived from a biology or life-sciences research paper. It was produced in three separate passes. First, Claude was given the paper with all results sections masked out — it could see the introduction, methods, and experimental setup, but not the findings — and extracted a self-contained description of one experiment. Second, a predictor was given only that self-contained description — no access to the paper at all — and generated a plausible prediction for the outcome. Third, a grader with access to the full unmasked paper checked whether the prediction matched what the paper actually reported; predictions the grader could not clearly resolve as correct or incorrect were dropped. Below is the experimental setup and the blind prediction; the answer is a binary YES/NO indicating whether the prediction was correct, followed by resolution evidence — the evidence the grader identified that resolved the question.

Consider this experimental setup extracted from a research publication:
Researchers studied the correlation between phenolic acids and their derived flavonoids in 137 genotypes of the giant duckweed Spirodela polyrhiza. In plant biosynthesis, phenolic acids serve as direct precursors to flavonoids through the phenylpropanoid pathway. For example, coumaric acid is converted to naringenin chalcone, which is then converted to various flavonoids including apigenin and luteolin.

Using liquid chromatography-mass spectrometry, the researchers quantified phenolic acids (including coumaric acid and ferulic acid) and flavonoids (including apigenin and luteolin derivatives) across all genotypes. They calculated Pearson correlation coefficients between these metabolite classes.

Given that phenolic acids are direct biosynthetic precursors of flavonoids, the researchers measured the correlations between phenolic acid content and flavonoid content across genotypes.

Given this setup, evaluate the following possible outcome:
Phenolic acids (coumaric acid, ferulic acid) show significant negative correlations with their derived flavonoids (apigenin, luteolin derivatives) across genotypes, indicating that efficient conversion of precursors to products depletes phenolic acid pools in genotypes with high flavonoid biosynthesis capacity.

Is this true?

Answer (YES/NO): NO